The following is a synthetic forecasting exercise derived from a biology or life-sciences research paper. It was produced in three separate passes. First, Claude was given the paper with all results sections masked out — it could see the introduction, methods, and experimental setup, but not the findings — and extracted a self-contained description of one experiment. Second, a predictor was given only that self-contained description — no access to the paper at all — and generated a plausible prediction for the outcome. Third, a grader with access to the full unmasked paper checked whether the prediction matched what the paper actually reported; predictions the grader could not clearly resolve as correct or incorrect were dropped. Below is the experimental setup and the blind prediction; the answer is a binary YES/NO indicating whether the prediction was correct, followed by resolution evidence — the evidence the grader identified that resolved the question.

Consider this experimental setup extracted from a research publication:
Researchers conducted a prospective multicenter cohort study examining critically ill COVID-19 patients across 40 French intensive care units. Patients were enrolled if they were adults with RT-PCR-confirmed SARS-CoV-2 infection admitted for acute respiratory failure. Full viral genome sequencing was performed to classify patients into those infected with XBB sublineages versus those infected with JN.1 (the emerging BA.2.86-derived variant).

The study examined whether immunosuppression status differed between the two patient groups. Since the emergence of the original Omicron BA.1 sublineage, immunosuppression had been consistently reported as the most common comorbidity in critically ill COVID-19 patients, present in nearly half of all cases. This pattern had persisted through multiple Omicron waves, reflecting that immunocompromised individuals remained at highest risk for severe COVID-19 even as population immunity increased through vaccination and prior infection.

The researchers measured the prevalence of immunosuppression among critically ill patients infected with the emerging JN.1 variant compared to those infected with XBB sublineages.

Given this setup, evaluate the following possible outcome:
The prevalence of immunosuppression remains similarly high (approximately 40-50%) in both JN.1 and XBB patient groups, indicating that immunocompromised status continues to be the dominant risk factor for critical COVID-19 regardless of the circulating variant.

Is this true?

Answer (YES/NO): NO